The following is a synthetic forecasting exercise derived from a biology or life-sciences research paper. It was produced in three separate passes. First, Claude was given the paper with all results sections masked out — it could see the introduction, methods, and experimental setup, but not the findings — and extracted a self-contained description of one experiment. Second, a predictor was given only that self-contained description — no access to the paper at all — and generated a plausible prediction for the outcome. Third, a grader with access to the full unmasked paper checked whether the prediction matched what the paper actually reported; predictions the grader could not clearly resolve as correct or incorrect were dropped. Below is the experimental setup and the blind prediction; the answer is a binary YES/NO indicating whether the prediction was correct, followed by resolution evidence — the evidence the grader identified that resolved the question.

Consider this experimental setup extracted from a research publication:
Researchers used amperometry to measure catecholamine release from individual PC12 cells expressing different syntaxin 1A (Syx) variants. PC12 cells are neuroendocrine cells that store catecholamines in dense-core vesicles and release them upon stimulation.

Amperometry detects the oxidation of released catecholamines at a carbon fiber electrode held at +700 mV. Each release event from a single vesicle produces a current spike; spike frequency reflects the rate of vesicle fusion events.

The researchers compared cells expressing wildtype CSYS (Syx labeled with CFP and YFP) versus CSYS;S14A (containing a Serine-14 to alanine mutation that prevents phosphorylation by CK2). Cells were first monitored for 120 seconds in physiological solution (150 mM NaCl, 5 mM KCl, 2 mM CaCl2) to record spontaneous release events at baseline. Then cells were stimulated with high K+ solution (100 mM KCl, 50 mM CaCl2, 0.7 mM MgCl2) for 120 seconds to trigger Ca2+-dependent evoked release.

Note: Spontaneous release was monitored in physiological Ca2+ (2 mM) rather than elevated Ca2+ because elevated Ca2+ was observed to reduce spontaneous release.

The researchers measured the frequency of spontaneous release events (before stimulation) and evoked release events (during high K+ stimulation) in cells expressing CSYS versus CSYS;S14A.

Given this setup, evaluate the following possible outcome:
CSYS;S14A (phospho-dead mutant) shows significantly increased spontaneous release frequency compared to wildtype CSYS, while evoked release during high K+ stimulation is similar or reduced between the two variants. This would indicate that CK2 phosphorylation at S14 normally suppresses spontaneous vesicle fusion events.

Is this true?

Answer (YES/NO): NO